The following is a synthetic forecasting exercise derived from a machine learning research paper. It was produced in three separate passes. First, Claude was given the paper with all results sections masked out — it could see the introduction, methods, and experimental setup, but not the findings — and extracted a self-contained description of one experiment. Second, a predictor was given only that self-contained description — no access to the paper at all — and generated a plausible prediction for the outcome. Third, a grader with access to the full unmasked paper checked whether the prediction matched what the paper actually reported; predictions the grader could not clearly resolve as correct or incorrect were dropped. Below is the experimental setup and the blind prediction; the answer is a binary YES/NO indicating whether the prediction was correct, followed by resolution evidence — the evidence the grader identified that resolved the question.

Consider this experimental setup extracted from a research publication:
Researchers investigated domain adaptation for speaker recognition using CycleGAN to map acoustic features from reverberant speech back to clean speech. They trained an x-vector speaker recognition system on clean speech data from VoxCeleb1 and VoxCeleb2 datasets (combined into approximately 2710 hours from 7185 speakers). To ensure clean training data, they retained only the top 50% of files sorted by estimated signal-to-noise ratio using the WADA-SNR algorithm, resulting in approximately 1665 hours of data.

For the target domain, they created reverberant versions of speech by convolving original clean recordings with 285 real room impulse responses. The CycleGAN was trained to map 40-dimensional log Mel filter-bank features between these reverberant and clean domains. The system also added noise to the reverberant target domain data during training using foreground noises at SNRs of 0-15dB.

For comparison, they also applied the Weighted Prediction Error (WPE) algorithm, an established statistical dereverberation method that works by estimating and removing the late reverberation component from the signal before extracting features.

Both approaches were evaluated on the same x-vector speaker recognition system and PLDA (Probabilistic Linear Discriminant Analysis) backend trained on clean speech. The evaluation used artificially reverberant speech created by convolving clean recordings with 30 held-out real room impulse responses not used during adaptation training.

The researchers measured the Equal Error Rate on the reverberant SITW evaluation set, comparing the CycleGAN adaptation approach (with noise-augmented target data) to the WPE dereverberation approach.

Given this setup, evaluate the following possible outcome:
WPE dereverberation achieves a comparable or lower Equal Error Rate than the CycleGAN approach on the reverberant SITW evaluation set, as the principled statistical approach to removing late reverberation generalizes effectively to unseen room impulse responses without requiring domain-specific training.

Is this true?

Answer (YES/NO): NO